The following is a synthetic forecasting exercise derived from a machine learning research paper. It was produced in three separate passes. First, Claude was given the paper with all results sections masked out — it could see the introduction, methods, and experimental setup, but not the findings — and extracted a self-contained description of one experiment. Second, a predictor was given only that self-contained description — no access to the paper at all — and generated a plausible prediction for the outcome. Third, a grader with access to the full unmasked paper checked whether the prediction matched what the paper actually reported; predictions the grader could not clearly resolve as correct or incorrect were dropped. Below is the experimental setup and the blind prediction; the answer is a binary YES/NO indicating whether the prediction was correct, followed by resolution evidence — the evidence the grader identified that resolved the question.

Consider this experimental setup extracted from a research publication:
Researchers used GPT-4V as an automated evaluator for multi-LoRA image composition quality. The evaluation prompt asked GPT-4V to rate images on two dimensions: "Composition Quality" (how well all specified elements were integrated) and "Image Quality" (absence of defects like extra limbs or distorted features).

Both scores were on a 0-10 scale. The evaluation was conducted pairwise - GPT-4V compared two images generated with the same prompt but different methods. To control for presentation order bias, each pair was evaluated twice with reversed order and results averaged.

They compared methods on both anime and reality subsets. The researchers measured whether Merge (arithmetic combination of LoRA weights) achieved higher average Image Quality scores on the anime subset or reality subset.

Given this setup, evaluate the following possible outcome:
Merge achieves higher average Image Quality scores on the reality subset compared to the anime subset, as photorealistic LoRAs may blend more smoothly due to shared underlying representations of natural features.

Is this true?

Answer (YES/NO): YES